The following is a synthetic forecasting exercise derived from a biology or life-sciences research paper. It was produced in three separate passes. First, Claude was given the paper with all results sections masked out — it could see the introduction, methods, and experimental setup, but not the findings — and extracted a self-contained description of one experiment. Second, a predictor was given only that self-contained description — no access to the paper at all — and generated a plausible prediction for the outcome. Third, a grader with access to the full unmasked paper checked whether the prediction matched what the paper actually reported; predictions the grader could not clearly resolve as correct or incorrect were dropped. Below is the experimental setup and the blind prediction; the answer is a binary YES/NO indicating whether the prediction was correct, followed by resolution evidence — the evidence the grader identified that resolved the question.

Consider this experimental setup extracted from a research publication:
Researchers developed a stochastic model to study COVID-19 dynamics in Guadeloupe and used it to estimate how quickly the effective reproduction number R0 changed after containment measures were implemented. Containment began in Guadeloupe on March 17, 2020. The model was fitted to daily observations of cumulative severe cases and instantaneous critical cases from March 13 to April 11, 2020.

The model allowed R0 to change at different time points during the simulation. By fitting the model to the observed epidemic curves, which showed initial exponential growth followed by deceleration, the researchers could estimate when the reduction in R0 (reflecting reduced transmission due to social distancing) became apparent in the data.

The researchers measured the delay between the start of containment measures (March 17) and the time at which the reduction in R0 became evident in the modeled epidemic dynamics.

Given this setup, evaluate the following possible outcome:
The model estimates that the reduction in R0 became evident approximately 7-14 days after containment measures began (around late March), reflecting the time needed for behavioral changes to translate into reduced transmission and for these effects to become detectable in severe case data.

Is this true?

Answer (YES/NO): NO